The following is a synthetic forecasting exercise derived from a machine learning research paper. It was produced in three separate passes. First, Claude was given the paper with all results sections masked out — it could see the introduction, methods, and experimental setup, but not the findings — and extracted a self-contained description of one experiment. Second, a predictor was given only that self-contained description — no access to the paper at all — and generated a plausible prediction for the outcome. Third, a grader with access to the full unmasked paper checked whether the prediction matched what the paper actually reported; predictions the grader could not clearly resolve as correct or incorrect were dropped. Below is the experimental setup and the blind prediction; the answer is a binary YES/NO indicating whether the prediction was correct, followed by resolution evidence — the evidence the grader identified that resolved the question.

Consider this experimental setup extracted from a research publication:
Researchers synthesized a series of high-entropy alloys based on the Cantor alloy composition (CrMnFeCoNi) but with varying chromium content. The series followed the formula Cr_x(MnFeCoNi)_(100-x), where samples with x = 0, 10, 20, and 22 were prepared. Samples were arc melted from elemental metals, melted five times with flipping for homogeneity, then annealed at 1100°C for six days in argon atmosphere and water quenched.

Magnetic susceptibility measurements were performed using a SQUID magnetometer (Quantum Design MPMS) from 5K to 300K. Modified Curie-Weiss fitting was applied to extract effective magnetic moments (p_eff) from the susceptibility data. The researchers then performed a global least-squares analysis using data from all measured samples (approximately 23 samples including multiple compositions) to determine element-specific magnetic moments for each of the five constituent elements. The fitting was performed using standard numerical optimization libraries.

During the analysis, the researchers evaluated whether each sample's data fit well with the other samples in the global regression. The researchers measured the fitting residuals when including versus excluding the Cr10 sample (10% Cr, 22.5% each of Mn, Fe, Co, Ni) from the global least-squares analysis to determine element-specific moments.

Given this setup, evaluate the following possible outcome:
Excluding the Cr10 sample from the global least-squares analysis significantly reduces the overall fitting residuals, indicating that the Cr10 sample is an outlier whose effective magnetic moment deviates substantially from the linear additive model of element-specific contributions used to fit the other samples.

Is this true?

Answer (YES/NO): YES